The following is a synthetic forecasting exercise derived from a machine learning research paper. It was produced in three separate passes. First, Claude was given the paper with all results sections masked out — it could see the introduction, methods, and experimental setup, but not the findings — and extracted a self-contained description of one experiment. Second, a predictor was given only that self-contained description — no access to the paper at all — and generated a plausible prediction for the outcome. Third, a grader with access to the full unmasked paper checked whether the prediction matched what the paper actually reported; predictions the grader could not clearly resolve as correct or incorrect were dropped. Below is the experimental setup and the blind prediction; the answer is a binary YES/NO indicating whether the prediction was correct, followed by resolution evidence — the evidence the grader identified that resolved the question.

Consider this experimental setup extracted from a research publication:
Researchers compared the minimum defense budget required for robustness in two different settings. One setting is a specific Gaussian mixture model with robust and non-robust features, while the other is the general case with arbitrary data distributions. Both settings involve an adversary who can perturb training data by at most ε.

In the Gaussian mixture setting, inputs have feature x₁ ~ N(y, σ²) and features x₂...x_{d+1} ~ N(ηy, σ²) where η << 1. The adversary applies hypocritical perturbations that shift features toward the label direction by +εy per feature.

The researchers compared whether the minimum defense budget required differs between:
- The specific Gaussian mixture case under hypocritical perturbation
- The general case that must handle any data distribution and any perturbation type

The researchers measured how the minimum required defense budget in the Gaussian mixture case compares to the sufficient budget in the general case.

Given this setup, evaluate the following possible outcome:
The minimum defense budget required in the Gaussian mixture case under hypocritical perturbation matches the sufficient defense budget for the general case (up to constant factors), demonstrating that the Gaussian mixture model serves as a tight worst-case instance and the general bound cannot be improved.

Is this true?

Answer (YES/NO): NO